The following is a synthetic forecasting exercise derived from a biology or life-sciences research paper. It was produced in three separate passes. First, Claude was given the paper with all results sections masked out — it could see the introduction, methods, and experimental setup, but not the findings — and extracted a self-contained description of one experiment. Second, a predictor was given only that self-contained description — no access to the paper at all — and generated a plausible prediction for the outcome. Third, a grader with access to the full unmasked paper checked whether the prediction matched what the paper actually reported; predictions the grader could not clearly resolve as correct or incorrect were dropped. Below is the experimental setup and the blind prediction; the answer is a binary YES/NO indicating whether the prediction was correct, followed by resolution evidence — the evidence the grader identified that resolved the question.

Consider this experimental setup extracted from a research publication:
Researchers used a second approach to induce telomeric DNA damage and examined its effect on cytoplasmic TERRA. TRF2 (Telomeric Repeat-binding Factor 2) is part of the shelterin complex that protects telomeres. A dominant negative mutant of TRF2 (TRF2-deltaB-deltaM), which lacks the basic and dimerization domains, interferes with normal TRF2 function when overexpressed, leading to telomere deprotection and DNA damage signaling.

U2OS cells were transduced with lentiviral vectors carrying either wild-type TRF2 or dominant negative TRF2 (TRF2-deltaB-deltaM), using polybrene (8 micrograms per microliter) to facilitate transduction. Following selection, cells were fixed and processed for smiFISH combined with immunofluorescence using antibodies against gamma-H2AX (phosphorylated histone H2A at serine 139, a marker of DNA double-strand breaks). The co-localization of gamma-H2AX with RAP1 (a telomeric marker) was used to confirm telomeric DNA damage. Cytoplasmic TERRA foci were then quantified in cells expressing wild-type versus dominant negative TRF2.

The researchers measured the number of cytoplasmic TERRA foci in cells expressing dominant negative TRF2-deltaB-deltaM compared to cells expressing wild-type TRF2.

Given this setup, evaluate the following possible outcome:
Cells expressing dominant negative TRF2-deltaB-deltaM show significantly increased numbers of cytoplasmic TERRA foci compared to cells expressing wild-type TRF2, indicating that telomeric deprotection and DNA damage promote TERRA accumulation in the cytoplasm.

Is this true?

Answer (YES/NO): YES